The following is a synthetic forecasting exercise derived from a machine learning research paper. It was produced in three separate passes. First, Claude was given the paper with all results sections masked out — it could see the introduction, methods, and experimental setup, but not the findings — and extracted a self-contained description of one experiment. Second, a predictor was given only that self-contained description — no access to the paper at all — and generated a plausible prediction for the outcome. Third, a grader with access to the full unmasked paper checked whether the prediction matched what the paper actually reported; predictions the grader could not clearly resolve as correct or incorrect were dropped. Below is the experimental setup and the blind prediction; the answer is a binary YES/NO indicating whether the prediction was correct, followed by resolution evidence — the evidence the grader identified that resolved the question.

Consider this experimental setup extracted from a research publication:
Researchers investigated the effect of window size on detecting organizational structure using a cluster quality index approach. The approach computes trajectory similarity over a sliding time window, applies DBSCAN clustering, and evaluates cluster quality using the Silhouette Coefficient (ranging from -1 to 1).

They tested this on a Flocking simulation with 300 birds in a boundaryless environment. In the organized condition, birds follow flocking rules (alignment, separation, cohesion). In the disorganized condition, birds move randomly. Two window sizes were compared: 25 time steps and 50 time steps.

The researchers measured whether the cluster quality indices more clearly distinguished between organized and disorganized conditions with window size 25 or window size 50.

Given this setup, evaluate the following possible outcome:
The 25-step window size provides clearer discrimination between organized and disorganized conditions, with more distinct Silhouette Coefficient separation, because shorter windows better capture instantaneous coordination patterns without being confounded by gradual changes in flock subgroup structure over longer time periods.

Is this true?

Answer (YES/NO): NO